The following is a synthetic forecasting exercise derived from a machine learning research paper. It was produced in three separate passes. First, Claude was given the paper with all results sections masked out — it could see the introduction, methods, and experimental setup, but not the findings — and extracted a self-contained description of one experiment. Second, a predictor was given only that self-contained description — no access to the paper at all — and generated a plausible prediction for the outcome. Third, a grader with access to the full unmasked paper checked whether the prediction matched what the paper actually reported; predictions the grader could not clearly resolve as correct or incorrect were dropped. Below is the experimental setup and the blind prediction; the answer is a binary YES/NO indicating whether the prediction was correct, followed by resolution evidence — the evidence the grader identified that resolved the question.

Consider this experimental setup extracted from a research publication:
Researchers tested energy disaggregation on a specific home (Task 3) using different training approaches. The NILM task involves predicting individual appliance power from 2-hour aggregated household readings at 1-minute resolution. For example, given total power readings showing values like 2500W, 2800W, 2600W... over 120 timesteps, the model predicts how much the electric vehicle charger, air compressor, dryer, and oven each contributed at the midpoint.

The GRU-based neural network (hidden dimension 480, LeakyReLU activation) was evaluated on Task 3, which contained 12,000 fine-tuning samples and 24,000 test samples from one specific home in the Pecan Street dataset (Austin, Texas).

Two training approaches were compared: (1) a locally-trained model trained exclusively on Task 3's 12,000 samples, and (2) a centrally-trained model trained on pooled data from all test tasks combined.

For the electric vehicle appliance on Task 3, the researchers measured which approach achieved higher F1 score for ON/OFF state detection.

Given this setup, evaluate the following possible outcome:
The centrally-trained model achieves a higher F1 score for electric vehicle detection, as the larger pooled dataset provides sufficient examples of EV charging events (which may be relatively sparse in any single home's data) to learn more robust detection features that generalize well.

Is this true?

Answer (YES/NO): NO